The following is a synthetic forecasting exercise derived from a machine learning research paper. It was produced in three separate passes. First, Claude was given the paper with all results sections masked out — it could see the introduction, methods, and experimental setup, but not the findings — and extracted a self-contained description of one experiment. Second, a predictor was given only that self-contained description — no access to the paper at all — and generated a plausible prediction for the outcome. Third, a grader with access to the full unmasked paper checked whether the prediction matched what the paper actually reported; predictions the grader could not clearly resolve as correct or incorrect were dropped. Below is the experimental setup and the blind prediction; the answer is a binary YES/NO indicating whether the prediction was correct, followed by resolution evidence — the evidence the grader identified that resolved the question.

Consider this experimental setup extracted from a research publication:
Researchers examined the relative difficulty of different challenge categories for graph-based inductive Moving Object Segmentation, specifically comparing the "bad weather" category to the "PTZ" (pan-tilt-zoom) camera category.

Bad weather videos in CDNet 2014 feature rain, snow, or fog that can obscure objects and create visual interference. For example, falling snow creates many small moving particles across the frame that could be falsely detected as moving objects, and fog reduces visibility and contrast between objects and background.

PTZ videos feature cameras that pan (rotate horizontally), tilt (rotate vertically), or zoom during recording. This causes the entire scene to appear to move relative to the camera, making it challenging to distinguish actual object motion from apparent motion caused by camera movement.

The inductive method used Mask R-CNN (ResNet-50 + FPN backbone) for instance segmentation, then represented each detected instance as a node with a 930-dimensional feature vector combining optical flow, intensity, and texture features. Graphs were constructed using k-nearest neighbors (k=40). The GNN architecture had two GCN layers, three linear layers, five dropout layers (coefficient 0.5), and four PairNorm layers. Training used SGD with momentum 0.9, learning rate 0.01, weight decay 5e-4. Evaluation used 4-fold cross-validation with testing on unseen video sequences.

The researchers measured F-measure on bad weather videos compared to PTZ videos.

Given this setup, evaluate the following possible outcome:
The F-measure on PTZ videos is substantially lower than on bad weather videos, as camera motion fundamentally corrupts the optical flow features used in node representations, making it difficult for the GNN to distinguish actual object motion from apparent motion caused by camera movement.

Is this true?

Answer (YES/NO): NO